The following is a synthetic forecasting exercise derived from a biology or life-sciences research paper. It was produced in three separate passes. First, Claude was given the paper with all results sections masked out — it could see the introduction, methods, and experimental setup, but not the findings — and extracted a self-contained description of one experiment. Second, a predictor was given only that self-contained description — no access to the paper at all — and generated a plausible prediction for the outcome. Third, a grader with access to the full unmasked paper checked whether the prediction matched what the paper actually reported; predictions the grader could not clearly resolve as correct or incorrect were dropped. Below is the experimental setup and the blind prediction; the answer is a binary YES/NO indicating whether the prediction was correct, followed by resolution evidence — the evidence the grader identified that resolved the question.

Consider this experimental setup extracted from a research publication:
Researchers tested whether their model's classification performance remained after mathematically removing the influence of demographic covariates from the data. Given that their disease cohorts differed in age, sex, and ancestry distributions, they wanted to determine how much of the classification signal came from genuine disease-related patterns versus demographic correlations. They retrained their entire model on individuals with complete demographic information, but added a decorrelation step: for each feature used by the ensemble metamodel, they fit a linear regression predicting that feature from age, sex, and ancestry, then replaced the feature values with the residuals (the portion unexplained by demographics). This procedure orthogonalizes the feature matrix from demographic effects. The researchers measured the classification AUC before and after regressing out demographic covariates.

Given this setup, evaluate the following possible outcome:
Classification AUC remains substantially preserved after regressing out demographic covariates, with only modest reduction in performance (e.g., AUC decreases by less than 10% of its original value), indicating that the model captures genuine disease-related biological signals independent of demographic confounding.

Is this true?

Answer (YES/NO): YES